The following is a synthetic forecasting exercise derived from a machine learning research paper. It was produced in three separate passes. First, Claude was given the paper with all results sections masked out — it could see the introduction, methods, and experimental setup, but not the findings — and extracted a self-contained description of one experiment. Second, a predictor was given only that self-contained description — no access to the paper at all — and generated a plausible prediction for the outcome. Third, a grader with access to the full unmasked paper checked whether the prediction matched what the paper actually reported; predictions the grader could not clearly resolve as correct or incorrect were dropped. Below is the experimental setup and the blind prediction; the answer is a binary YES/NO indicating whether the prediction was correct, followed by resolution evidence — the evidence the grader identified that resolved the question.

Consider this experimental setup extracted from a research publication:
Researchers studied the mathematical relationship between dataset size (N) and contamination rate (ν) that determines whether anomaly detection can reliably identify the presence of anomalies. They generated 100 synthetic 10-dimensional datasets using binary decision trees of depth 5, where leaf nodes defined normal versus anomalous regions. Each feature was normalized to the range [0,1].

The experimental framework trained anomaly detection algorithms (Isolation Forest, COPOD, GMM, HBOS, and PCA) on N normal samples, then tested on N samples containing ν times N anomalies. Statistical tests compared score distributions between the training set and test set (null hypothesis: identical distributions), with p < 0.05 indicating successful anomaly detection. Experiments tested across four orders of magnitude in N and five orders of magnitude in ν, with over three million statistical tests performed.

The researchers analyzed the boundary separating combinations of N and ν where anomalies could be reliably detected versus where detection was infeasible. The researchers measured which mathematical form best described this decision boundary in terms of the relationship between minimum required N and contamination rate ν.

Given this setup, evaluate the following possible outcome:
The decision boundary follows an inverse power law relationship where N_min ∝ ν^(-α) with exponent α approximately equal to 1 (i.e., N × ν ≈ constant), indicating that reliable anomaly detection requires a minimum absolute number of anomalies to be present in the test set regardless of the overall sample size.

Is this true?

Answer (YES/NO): NO